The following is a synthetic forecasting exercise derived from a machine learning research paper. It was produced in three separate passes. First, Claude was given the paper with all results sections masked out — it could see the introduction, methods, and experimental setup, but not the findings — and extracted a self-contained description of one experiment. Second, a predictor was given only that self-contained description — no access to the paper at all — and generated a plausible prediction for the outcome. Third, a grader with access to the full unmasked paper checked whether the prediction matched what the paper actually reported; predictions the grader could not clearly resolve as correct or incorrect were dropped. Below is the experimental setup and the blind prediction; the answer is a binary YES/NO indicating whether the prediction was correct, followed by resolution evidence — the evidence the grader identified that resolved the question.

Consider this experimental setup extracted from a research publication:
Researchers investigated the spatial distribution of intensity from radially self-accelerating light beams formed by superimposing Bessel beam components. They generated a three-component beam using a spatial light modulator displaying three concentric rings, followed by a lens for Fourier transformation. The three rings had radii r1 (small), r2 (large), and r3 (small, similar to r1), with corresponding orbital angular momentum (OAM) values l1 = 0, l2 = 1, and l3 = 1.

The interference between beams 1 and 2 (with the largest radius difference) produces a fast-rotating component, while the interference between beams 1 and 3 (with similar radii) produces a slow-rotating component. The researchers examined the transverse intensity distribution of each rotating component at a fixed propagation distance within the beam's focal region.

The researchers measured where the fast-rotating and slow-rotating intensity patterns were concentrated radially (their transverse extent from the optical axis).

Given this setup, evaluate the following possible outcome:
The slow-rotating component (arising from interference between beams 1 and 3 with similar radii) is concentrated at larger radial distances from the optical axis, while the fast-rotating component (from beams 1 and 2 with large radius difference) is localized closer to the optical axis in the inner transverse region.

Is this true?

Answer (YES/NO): YES